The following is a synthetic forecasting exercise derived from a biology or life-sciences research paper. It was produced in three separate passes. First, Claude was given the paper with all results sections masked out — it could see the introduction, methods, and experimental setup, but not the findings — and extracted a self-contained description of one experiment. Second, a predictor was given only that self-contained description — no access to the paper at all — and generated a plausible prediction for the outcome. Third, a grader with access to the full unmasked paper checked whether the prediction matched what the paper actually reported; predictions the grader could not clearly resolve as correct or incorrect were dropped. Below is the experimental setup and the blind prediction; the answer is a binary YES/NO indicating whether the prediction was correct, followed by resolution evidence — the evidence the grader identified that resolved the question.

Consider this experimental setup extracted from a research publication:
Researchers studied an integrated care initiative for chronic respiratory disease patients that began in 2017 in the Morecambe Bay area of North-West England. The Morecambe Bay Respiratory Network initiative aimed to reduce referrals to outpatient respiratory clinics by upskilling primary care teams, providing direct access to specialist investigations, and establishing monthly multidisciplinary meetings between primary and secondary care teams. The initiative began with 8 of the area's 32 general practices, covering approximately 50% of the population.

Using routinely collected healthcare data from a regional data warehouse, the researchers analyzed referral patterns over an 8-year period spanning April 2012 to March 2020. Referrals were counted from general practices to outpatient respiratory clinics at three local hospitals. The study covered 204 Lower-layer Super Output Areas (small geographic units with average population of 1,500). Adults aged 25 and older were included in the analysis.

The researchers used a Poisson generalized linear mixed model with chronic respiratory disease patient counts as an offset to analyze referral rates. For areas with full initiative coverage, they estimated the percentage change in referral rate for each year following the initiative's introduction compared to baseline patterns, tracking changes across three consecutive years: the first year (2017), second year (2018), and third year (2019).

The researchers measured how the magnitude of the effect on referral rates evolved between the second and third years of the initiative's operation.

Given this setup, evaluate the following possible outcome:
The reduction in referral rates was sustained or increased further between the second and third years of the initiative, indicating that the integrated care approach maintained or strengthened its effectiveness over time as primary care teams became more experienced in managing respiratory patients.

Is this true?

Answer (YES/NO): YES